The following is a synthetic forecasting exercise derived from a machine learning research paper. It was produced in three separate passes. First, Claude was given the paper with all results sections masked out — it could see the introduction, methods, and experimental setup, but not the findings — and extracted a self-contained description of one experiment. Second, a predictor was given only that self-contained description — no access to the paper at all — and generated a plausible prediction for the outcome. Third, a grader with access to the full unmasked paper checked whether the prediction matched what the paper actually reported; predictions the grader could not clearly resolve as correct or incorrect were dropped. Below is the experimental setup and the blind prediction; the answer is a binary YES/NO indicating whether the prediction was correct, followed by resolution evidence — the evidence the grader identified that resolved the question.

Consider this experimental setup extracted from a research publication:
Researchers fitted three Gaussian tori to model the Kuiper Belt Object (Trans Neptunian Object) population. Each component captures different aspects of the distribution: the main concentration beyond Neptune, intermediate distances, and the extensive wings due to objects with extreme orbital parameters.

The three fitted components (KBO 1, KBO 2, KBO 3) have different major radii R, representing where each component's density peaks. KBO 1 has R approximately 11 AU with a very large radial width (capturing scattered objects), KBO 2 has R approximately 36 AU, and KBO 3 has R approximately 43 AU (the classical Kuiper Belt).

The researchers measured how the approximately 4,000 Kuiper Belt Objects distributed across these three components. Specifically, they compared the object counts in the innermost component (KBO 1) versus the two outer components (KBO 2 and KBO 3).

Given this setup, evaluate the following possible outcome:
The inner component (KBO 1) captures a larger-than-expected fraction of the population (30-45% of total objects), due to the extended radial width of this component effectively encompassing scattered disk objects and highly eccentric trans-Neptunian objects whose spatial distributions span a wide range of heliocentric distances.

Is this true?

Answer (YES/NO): NO